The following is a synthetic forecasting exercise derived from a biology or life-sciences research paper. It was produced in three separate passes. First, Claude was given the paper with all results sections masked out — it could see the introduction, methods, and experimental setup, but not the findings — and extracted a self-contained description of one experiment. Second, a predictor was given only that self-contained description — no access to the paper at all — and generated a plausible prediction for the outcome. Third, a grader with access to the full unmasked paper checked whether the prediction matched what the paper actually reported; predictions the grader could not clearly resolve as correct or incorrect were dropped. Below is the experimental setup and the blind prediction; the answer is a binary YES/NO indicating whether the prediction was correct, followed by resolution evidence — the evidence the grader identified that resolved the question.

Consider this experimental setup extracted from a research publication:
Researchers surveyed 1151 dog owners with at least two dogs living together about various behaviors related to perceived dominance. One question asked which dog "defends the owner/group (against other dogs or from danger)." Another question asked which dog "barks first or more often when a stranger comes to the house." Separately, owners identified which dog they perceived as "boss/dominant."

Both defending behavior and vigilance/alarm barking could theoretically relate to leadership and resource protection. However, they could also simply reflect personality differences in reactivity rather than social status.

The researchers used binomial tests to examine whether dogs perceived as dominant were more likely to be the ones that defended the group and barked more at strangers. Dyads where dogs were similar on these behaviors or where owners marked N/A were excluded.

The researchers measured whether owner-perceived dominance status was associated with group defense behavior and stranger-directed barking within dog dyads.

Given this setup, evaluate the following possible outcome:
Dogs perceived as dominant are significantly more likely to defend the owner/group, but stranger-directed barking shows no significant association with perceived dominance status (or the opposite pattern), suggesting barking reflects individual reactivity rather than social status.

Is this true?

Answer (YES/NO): NO